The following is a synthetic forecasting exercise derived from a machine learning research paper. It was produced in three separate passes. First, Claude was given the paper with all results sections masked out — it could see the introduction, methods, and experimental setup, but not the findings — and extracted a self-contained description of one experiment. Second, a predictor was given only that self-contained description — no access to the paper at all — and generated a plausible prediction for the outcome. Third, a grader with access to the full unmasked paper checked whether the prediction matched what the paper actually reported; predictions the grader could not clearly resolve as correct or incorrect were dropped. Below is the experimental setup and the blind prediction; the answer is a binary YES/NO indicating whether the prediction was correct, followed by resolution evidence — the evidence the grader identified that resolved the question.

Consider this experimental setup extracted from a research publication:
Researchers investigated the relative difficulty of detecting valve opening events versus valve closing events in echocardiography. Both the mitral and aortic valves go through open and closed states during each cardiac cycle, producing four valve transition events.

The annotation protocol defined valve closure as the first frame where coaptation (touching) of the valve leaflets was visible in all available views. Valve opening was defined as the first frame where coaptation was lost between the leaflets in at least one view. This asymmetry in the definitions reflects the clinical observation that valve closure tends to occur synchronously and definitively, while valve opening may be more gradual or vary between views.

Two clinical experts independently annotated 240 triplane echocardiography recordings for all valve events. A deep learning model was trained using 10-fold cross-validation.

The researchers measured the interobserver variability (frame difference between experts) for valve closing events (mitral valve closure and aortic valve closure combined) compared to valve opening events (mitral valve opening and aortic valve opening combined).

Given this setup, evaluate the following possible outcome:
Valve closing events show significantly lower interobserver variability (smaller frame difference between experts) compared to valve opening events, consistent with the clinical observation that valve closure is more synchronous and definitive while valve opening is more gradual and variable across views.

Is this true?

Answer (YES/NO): NO